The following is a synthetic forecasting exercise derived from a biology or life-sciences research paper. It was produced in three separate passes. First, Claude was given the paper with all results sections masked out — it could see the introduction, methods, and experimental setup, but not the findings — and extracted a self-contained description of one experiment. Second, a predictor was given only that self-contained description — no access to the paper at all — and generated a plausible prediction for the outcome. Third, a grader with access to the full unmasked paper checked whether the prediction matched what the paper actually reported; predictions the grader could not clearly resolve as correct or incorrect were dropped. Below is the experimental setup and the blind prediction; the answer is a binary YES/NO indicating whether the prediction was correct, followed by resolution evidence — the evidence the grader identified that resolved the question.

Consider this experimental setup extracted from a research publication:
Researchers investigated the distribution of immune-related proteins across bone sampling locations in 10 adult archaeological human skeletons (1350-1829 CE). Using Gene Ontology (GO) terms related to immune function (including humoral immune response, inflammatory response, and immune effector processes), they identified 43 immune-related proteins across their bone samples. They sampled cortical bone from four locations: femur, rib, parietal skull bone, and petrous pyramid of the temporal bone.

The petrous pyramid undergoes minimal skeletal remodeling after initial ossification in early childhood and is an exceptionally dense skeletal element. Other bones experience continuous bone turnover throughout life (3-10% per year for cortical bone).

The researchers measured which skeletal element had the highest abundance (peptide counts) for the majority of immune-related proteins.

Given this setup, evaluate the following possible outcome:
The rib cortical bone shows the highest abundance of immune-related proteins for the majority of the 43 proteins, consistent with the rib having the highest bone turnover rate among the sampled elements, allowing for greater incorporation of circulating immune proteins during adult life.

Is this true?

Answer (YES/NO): NO